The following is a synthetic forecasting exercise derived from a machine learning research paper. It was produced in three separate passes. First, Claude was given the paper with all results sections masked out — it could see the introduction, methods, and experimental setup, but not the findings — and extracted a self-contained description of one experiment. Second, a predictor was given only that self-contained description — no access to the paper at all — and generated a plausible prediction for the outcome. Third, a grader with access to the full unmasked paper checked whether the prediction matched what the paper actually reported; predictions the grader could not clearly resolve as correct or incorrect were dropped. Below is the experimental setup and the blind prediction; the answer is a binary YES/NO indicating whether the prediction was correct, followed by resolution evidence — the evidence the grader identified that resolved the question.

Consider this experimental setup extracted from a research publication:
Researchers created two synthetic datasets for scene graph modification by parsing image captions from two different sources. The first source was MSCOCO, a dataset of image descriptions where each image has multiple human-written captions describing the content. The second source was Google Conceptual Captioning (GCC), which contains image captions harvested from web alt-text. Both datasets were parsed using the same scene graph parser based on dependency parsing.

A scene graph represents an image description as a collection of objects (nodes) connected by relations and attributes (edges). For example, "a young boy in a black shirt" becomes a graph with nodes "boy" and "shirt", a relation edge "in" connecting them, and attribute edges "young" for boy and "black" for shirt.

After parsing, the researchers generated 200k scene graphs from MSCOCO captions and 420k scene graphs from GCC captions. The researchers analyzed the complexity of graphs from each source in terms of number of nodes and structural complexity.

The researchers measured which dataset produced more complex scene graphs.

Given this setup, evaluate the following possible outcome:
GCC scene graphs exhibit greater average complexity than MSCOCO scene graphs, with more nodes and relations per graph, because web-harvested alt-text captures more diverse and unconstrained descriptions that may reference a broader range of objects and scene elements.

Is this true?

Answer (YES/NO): YES